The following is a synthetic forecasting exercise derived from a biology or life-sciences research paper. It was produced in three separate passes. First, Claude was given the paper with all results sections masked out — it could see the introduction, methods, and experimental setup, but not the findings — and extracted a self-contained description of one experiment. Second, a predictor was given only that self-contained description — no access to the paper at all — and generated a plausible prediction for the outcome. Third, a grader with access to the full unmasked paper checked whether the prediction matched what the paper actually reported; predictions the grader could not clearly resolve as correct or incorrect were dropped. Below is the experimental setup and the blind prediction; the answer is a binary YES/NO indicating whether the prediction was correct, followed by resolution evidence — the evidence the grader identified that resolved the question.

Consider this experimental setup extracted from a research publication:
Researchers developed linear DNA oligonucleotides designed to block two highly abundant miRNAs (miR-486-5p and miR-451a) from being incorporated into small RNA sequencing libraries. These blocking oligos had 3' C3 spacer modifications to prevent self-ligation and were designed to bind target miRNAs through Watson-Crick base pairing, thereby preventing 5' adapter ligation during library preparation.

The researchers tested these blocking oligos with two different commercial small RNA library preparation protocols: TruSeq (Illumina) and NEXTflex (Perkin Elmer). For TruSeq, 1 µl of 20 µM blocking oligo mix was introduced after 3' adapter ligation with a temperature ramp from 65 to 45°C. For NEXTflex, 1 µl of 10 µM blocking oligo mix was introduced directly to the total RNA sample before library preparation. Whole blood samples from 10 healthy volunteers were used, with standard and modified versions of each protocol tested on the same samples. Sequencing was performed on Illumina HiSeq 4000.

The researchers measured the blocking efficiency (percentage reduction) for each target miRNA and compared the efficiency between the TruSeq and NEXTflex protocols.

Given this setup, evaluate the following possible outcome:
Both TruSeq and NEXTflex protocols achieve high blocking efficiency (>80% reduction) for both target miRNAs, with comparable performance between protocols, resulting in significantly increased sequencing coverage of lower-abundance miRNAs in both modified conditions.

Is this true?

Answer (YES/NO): NO